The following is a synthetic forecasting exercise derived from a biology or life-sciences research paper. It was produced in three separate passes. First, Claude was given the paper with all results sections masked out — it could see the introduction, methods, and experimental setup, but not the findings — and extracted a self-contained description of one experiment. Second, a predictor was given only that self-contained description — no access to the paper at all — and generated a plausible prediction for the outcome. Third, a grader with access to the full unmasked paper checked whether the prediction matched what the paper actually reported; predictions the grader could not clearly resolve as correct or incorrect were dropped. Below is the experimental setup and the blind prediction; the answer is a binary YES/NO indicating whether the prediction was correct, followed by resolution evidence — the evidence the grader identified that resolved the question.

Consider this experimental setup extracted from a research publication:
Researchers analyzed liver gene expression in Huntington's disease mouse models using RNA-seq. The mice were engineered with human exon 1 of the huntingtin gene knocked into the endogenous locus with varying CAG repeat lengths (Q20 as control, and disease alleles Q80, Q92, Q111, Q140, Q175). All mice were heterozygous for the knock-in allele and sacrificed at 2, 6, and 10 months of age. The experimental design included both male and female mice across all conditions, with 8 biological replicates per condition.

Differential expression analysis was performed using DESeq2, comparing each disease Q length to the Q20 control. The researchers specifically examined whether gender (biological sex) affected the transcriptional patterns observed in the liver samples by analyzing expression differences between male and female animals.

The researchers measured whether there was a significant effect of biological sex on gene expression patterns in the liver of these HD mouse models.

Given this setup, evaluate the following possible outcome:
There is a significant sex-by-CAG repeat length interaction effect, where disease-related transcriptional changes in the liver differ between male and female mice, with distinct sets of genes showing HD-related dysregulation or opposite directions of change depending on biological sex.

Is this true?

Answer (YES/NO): NO